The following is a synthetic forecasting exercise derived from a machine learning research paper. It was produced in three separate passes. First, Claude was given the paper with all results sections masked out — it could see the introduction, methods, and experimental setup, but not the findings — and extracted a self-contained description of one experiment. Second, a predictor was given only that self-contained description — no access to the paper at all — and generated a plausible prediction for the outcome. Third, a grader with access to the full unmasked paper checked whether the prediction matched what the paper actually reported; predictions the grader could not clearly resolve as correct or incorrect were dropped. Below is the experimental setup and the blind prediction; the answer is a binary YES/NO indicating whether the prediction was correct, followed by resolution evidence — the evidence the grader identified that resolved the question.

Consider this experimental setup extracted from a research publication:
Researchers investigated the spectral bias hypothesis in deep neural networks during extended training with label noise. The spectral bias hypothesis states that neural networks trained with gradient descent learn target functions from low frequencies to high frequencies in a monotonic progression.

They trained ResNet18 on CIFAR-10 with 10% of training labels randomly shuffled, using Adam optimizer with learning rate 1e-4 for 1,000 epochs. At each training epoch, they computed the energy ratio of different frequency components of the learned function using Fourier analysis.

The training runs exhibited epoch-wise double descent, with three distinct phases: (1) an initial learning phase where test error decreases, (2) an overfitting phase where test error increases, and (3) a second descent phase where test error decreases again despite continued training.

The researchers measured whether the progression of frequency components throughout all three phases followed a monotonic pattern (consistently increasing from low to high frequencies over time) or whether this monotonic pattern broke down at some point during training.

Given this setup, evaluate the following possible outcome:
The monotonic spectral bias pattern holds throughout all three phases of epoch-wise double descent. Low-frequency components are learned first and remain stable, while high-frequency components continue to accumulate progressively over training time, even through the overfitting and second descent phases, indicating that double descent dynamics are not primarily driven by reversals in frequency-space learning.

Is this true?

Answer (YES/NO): NO